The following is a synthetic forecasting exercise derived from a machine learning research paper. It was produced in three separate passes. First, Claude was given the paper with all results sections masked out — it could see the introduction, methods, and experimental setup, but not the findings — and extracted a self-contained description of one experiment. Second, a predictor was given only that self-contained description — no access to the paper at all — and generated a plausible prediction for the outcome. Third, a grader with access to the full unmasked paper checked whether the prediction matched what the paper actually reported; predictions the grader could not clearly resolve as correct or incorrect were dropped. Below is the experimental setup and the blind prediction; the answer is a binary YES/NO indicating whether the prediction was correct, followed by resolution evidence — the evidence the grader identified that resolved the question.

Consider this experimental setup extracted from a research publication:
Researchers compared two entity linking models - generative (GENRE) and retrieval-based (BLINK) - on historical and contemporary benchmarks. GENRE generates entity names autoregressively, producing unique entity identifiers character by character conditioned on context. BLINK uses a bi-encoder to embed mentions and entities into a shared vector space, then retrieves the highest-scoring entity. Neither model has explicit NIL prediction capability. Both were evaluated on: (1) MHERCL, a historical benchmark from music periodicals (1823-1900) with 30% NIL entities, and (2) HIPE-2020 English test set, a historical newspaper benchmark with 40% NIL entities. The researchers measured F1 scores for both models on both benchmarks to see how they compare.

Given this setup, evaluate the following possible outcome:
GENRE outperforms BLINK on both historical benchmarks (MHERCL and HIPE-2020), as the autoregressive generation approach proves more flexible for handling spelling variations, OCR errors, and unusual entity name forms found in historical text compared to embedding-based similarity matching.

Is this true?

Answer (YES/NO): NO